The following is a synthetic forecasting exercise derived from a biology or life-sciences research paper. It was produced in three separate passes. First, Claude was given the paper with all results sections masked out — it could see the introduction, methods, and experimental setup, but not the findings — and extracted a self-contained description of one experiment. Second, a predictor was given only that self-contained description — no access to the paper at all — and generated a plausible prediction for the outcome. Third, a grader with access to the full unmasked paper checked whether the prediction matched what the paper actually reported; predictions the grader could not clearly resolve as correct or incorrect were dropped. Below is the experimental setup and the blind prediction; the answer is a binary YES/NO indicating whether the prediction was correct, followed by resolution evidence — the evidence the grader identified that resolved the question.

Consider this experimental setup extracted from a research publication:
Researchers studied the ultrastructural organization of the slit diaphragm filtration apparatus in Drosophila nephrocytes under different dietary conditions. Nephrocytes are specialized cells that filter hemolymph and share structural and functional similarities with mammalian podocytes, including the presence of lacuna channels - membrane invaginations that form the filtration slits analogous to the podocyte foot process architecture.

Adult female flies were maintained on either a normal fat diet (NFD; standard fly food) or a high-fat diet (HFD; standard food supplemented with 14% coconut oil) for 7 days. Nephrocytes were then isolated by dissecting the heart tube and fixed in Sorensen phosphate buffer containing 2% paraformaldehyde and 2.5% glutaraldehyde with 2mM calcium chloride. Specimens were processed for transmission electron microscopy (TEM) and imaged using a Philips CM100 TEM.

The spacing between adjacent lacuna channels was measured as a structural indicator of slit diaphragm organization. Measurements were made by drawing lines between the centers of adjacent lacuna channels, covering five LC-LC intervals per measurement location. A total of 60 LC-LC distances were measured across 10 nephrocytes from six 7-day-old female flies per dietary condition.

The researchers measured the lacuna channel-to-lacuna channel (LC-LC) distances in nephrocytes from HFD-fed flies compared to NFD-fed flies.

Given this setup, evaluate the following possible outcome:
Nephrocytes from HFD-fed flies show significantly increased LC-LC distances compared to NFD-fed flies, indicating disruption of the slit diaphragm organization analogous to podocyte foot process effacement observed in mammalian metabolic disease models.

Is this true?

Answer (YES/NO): YES